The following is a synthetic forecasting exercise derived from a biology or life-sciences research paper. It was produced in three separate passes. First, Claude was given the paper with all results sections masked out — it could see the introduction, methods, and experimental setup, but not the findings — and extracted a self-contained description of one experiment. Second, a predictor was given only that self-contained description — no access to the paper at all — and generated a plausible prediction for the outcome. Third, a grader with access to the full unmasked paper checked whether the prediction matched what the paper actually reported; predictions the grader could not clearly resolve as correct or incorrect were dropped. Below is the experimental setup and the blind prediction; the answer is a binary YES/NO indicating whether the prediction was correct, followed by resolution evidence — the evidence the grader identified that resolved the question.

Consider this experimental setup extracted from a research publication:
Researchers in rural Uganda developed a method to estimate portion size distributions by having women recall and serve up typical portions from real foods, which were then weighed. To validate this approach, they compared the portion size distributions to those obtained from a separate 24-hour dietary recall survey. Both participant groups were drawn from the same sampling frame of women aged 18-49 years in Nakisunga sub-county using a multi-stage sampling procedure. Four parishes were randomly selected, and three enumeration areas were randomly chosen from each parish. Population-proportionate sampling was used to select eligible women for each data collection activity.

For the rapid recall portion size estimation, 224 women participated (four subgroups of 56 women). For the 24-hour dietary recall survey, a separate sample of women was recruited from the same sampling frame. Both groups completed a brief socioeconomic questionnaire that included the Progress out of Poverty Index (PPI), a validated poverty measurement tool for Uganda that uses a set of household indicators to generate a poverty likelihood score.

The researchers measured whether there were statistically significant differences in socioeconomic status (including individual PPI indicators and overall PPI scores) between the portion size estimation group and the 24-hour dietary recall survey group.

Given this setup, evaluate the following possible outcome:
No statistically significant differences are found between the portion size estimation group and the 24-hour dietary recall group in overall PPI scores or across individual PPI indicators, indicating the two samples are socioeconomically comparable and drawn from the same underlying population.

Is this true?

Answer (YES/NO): NO